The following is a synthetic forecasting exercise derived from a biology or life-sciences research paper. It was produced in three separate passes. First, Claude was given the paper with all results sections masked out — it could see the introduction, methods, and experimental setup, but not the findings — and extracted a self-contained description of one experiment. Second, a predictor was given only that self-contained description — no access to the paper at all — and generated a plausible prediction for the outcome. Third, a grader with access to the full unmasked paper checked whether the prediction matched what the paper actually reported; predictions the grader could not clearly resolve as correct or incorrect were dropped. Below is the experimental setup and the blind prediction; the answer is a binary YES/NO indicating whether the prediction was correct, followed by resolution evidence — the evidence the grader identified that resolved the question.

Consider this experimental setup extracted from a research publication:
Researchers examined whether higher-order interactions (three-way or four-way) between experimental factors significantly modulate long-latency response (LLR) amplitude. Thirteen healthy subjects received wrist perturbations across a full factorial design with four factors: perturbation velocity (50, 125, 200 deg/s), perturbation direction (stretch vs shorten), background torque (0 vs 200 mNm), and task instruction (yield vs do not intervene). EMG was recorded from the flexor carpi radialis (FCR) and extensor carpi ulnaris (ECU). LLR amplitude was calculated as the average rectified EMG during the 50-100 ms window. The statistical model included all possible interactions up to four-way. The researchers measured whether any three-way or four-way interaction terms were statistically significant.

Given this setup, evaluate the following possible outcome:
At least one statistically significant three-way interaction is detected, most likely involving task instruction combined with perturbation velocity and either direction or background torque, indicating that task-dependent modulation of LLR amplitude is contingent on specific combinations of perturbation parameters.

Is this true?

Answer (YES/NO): NO